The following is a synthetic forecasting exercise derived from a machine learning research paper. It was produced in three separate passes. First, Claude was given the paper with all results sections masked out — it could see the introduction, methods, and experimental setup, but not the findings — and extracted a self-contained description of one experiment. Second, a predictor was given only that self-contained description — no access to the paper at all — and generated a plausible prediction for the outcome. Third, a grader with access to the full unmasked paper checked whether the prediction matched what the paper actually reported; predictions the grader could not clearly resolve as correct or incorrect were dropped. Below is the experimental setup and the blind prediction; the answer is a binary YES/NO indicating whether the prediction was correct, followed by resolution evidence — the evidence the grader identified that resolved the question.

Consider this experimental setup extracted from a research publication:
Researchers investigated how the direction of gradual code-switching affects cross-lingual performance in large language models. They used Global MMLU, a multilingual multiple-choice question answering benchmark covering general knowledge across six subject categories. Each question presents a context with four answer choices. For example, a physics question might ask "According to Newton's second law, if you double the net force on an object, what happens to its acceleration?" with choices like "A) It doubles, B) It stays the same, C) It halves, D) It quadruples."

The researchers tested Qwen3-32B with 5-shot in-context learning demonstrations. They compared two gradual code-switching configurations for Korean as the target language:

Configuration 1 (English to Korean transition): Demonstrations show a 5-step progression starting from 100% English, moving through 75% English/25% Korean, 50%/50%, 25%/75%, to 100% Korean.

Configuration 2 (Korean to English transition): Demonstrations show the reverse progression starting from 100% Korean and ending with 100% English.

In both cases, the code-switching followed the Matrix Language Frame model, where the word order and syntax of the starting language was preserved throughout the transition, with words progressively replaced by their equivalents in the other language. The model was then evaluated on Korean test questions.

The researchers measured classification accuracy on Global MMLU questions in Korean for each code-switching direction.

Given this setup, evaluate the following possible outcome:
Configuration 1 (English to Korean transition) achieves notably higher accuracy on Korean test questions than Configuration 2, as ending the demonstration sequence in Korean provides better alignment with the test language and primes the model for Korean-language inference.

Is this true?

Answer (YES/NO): NO